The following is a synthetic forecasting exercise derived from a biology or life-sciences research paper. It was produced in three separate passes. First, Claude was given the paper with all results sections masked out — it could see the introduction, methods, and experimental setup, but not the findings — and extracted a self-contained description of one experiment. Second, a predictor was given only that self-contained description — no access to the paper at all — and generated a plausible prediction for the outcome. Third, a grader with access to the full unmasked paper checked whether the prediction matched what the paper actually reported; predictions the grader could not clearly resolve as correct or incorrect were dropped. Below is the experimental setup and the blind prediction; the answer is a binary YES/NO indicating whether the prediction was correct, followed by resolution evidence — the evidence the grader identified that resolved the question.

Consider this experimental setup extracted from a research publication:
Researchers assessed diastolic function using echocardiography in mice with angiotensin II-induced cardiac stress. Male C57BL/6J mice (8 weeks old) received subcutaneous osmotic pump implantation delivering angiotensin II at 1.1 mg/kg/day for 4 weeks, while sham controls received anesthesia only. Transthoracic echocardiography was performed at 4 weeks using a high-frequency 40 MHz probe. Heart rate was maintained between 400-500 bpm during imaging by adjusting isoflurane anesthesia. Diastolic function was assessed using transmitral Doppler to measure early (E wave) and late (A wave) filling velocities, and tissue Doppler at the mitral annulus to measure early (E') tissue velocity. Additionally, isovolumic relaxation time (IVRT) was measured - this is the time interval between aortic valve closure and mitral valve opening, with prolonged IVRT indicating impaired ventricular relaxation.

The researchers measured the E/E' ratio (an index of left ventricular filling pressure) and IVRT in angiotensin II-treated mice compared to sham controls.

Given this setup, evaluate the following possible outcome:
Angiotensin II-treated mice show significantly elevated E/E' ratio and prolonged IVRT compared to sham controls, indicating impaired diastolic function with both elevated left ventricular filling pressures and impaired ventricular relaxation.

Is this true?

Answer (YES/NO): NO